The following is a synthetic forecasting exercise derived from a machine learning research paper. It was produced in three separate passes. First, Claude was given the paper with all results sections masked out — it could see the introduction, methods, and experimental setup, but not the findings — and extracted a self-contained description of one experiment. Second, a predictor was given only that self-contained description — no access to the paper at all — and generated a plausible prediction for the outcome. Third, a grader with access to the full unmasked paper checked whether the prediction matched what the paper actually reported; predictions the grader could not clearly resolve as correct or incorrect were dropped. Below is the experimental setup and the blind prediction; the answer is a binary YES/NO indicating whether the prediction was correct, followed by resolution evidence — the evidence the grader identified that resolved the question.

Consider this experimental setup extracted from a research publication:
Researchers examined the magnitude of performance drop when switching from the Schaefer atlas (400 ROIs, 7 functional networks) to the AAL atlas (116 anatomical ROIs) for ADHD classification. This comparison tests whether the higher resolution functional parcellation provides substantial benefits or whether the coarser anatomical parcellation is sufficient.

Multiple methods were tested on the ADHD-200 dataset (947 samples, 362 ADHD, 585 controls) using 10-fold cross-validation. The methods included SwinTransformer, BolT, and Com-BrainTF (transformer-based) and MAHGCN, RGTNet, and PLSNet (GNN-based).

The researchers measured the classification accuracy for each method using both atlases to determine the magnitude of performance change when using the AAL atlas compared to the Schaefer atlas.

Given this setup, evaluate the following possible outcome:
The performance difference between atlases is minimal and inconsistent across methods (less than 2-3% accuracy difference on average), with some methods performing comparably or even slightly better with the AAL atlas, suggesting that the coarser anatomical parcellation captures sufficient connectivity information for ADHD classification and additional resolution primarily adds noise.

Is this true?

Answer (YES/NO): NO